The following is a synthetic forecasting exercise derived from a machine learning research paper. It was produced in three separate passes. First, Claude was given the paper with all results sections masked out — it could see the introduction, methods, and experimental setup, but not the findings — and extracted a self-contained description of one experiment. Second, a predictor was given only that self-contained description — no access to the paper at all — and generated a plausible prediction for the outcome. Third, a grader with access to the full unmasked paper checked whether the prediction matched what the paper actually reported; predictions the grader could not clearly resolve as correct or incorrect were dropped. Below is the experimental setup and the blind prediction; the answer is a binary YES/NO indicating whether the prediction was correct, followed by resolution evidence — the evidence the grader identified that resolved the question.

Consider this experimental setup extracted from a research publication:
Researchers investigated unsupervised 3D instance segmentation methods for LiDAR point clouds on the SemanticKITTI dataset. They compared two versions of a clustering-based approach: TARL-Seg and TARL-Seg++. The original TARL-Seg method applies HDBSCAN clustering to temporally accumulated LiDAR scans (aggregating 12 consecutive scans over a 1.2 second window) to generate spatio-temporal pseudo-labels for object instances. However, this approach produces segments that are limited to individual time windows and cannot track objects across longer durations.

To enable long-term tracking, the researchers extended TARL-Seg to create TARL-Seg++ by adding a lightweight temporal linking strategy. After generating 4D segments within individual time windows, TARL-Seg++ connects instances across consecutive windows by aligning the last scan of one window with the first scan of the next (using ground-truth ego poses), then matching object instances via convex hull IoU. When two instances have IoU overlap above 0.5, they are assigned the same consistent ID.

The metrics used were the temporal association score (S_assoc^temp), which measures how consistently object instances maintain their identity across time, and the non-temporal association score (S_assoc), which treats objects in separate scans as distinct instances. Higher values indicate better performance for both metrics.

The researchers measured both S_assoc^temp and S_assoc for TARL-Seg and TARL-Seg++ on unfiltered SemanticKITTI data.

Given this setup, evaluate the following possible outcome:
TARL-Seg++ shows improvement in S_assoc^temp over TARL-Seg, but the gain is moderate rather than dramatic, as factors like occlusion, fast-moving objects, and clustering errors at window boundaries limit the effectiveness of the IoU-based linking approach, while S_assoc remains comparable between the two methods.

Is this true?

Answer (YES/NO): NO